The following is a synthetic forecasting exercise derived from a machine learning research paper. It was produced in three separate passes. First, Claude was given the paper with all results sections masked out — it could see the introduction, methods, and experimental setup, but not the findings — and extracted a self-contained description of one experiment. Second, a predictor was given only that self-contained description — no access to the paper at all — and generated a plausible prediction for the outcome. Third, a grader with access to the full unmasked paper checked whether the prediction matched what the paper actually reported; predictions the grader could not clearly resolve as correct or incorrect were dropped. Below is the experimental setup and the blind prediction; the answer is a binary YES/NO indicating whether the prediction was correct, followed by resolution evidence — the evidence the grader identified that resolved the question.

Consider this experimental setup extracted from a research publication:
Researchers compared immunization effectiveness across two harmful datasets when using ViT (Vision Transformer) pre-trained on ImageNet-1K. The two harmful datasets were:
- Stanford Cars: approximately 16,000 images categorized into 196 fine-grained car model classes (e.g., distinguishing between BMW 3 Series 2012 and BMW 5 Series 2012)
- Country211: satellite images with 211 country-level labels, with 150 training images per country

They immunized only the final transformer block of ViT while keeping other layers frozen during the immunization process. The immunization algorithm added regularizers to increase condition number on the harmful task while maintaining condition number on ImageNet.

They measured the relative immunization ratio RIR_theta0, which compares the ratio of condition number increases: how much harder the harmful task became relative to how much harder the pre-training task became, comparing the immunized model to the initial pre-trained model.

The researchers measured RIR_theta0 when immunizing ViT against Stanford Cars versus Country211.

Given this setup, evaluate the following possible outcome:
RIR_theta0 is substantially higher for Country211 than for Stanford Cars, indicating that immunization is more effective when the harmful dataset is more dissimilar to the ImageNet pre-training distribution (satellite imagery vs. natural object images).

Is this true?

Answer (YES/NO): NO